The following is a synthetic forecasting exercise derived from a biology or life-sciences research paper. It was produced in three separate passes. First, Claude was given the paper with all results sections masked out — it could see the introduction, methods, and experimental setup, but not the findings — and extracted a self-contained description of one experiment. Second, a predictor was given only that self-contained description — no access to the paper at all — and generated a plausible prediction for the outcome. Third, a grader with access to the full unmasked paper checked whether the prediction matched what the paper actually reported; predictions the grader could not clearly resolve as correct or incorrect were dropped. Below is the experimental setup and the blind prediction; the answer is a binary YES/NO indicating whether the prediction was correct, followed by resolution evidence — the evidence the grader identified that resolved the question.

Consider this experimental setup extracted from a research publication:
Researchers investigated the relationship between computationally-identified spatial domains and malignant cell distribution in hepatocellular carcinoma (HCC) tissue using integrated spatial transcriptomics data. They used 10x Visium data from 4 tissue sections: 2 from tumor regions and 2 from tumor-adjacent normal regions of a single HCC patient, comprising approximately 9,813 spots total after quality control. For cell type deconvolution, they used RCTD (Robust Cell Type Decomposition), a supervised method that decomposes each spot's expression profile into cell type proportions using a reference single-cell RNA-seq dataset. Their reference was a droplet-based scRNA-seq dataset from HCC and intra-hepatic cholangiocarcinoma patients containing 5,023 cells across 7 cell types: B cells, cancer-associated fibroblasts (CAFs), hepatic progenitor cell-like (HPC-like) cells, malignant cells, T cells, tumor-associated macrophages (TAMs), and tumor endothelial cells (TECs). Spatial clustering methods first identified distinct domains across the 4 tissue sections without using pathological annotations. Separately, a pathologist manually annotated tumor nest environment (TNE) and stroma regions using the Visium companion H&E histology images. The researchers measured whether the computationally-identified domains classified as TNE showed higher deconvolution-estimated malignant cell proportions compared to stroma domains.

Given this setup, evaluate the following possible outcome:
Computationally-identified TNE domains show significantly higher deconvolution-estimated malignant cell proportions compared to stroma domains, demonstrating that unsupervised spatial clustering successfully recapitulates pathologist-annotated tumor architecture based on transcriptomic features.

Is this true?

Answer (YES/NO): YES